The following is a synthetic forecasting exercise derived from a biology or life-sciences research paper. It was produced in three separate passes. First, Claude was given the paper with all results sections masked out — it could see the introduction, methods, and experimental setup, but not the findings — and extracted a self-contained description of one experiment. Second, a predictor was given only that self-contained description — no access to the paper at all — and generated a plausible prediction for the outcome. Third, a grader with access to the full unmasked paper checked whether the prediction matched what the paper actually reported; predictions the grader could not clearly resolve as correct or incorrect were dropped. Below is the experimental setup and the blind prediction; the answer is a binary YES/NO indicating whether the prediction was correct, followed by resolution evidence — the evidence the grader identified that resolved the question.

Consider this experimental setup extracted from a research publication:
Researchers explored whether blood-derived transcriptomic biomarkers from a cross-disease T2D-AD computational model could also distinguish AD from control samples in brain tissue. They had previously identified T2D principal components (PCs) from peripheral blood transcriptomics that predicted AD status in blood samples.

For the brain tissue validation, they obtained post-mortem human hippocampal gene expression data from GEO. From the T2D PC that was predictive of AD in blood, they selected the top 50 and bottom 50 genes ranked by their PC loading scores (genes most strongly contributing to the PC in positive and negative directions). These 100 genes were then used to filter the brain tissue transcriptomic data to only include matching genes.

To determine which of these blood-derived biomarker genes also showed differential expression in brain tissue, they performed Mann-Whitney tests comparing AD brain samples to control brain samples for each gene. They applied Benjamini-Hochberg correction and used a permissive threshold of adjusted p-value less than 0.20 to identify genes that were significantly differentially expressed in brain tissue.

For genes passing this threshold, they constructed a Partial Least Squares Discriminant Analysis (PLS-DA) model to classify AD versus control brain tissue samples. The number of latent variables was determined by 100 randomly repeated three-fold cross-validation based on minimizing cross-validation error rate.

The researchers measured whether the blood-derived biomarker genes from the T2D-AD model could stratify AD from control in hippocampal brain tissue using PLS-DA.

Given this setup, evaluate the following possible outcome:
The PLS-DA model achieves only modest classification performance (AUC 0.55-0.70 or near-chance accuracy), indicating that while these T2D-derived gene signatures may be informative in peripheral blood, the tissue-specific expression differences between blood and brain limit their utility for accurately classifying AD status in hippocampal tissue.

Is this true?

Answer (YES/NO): NO